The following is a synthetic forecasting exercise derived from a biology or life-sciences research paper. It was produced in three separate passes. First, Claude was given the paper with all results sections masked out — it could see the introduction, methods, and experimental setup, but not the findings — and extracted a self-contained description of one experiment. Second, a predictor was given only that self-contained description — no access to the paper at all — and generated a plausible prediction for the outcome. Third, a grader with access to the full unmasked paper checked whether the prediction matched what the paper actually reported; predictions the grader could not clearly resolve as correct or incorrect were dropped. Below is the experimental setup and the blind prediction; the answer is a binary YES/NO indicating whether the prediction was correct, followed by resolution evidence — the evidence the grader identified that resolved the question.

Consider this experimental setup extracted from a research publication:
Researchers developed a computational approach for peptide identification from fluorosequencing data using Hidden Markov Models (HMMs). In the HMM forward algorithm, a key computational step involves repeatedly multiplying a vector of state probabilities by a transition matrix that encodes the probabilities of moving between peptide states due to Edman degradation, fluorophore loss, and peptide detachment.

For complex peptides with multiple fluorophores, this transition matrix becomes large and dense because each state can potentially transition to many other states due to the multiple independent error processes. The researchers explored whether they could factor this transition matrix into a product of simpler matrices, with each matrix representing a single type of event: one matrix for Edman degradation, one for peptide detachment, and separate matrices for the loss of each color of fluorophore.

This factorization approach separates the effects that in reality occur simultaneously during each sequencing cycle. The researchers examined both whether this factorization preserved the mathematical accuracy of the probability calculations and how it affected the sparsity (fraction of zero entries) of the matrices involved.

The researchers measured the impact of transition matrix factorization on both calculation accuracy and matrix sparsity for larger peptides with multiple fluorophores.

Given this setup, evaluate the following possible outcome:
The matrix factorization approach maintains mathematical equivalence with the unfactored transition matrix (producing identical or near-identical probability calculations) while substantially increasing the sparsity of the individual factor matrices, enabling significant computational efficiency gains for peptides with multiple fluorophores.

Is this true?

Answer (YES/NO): YES